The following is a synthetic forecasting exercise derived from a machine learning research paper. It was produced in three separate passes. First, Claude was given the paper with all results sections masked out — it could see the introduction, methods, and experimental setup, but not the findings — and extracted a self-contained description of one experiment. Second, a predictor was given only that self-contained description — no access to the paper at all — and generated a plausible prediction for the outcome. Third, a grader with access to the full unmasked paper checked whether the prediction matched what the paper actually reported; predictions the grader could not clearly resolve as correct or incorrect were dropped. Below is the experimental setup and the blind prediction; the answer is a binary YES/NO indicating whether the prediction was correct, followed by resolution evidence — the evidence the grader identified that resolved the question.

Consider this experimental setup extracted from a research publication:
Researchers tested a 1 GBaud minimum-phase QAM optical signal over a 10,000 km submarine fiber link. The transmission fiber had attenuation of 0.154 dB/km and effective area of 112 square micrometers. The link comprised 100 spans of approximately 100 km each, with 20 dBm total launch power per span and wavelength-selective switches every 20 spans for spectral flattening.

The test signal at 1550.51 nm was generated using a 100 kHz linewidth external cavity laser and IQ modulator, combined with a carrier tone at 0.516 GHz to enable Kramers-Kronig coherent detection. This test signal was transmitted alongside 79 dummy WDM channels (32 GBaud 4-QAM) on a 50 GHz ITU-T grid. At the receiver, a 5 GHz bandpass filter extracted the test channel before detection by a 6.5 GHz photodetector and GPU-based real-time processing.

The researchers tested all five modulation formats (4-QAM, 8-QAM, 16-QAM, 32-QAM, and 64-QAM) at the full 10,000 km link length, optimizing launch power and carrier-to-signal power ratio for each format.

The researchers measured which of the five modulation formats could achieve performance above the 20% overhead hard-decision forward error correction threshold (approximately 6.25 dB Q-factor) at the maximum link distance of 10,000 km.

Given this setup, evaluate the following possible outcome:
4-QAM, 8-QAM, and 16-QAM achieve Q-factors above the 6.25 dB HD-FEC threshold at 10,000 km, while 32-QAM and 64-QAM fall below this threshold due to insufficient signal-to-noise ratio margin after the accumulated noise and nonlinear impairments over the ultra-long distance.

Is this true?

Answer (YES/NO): NO